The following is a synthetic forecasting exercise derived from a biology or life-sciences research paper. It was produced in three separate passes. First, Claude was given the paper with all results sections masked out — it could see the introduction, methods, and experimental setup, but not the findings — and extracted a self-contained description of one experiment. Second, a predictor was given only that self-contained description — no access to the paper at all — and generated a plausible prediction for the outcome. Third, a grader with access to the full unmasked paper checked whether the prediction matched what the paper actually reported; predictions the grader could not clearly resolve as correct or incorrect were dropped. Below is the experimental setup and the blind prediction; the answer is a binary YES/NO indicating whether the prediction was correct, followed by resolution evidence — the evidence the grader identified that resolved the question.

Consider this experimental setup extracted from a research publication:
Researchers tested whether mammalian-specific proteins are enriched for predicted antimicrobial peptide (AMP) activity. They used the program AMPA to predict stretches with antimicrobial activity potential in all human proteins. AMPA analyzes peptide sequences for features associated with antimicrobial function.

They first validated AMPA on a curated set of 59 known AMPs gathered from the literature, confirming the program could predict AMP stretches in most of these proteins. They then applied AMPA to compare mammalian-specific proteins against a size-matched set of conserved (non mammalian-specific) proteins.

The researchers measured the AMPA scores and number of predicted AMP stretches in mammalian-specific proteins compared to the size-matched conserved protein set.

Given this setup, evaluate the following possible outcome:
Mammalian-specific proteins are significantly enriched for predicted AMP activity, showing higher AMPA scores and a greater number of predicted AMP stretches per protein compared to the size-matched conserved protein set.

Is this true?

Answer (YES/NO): NO